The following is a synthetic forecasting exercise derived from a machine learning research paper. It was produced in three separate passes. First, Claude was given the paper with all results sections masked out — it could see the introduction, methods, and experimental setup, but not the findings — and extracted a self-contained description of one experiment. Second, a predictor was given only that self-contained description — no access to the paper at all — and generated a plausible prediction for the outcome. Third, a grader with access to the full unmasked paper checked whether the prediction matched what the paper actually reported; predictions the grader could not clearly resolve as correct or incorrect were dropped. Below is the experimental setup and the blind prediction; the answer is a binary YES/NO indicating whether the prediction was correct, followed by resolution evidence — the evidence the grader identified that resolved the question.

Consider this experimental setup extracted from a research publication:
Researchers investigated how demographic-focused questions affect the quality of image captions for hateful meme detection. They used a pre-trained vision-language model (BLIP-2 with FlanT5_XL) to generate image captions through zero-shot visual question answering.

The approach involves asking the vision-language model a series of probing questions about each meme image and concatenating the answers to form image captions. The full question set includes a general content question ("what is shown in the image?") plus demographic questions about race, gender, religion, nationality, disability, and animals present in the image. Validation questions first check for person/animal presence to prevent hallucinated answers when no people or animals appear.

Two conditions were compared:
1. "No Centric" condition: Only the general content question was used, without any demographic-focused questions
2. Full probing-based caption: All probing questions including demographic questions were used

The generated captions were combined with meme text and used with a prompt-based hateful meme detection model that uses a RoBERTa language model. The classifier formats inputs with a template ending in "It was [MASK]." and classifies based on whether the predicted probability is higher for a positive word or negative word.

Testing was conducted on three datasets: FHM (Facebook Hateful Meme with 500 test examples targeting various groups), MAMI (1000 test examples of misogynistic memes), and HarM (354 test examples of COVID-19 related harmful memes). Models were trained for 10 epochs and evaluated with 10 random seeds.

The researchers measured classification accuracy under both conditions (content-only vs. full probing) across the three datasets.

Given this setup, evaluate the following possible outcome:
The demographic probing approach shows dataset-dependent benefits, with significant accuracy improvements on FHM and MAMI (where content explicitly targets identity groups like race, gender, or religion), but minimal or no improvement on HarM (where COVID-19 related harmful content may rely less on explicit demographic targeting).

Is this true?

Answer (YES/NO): NO